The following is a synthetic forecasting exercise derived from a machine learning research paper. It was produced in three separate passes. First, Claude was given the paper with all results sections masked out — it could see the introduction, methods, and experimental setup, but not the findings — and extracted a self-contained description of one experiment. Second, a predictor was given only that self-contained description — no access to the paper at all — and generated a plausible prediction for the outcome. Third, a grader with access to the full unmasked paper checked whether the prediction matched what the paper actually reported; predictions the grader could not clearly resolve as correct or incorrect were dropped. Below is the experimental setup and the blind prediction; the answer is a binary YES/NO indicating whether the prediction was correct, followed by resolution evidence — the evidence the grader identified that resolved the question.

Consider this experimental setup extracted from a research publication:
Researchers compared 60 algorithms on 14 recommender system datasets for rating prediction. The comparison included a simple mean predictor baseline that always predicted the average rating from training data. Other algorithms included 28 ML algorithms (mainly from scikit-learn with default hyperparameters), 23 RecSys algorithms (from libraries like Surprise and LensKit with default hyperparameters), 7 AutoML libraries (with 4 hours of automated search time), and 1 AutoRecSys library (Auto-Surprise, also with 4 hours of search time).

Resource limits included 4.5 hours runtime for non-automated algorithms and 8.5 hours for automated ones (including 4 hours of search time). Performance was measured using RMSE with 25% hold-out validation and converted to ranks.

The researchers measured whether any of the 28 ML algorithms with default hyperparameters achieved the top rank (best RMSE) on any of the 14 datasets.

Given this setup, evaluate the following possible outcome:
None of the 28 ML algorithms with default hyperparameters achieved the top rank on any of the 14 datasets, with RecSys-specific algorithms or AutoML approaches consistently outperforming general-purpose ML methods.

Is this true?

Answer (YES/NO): YES